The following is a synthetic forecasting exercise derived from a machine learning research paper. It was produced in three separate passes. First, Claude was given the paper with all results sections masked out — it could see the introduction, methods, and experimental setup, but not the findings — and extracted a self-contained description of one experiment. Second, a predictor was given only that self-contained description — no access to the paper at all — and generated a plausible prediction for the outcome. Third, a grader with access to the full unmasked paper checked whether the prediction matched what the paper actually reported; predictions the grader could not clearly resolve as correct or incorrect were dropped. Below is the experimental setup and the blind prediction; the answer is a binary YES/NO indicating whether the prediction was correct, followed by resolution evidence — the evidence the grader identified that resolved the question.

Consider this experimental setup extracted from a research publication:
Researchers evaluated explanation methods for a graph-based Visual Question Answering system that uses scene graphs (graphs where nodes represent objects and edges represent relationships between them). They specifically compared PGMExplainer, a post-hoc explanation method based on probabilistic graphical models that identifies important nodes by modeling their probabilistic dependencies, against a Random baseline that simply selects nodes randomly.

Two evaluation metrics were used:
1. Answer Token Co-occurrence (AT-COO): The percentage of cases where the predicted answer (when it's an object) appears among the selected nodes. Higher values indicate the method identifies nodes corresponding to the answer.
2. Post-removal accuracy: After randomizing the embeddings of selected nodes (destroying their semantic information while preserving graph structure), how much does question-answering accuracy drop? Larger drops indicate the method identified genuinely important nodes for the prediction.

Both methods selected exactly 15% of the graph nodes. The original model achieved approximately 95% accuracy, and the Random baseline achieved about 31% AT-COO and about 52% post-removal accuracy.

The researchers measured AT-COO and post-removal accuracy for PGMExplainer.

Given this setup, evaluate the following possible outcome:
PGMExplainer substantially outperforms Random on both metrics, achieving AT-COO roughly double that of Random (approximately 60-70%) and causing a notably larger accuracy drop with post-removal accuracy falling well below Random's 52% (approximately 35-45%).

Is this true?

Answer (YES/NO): NO